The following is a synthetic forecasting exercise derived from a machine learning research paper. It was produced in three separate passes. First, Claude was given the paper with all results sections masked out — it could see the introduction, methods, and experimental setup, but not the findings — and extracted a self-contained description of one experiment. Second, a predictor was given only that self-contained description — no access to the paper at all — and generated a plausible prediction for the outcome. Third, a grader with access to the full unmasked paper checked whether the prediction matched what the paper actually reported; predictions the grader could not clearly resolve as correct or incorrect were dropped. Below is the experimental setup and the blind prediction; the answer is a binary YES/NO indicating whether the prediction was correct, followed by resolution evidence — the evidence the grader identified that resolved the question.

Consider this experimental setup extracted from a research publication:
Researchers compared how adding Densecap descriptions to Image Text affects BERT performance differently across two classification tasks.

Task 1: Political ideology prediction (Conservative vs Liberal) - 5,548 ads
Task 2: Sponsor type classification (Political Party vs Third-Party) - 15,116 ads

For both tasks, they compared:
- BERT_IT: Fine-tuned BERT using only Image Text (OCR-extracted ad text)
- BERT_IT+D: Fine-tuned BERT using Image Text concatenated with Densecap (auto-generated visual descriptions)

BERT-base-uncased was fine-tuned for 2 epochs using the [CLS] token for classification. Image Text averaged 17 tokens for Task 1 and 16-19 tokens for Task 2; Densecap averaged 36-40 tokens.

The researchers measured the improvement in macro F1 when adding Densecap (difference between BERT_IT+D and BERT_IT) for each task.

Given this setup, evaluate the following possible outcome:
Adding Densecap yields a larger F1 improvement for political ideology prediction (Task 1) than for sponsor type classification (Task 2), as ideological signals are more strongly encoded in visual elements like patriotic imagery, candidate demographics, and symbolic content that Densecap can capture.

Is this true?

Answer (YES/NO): YES